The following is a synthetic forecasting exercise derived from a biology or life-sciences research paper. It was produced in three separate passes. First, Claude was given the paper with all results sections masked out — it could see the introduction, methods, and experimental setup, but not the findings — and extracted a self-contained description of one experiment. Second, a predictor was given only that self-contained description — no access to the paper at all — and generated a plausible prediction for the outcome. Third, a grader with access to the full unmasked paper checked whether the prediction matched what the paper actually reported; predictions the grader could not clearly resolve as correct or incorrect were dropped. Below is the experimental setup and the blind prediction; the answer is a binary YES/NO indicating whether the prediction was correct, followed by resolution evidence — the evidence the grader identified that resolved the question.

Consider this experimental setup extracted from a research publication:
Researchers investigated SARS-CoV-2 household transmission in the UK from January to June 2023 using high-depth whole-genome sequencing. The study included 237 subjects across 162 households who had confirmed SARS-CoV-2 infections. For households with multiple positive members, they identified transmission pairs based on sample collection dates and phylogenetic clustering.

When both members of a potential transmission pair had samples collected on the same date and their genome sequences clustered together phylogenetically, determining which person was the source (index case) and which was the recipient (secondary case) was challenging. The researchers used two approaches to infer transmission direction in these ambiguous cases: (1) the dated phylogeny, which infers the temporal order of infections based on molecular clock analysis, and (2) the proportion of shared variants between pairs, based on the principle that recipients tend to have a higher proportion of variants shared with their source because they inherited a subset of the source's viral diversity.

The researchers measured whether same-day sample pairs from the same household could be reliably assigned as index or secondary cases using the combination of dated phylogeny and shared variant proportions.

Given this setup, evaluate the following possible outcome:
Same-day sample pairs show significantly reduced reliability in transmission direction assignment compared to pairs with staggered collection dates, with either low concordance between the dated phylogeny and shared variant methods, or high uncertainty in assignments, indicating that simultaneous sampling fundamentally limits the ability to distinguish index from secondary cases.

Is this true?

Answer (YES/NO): NO